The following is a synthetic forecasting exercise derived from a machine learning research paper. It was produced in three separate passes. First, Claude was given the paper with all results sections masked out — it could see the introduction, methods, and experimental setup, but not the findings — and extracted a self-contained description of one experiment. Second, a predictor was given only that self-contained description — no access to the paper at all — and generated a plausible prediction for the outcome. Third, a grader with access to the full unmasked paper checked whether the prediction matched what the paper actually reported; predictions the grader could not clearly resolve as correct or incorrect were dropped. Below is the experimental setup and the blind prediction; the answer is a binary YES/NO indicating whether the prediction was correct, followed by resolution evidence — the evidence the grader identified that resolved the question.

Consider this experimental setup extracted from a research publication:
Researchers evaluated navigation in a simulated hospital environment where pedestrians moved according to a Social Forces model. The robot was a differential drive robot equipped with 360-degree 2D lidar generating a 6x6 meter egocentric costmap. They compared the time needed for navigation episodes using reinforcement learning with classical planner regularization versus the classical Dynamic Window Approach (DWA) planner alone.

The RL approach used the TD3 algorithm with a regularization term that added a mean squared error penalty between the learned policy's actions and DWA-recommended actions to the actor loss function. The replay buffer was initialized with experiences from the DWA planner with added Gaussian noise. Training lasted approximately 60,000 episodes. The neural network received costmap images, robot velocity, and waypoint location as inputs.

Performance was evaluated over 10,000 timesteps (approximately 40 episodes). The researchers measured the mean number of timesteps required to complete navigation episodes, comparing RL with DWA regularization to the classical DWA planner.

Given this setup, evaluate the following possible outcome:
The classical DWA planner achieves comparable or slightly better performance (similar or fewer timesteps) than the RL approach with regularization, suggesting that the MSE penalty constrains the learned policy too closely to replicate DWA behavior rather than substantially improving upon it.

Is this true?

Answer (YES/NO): YES